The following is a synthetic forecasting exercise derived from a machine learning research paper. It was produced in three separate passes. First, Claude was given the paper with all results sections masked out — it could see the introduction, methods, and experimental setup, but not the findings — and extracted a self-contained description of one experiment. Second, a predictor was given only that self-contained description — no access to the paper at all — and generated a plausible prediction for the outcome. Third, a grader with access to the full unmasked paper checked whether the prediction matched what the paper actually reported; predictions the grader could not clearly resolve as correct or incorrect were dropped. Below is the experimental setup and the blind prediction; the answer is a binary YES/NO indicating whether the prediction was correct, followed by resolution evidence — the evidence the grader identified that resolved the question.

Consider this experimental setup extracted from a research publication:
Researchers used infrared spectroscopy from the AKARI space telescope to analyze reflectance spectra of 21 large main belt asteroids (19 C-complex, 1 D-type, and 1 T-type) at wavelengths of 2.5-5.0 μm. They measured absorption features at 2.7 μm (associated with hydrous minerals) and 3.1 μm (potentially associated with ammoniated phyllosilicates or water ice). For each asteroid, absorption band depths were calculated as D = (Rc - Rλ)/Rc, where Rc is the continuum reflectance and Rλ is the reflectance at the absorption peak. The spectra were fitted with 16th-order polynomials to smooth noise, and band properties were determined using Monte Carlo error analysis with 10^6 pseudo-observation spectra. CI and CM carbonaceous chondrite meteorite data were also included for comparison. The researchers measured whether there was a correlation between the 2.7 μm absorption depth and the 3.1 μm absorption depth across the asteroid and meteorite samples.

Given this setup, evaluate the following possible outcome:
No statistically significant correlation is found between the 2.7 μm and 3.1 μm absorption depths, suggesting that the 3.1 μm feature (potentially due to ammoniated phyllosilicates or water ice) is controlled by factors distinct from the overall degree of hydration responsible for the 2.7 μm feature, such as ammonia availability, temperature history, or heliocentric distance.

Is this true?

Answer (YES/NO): NO